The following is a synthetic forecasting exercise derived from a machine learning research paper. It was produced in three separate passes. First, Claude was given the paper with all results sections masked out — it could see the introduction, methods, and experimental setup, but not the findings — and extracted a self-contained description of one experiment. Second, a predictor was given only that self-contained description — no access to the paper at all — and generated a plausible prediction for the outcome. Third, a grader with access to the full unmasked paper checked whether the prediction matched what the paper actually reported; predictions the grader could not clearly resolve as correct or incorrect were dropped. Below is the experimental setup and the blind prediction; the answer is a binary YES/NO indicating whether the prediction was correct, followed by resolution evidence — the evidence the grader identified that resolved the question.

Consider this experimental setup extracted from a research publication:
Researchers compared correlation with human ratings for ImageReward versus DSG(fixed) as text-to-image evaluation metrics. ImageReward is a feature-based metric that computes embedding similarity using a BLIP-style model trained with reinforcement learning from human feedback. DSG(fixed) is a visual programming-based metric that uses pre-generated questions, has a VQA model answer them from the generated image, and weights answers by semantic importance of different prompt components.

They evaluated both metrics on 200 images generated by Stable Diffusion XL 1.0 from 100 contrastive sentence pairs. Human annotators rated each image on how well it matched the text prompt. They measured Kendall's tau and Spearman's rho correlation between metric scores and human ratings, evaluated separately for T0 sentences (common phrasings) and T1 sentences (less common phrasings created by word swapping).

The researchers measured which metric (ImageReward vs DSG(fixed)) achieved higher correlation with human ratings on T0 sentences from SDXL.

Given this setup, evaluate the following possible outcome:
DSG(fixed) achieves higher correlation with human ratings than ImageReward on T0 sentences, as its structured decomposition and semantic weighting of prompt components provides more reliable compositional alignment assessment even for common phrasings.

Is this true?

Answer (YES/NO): YES